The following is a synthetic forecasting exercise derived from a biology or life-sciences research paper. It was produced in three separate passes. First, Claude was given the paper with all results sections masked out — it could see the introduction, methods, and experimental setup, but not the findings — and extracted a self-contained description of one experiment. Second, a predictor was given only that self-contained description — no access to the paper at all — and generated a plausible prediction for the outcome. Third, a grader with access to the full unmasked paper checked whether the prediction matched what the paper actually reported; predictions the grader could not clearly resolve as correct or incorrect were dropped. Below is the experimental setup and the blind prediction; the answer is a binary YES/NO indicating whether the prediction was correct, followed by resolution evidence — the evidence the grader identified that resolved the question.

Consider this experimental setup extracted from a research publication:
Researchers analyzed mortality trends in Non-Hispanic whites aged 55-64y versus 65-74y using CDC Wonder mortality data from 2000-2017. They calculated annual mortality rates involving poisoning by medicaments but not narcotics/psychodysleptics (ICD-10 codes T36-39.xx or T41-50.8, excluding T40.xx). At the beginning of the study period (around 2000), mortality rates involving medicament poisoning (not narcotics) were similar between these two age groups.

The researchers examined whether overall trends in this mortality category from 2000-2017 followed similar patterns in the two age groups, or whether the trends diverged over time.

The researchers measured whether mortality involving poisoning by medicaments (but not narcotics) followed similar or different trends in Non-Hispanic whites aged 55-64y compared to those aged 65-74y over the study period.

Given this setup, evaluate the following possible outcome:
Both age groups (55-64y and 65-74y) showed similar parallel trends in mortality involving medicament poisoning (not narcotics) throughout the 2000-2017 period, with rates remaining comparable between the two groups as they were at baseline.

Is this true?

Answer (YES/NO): NO